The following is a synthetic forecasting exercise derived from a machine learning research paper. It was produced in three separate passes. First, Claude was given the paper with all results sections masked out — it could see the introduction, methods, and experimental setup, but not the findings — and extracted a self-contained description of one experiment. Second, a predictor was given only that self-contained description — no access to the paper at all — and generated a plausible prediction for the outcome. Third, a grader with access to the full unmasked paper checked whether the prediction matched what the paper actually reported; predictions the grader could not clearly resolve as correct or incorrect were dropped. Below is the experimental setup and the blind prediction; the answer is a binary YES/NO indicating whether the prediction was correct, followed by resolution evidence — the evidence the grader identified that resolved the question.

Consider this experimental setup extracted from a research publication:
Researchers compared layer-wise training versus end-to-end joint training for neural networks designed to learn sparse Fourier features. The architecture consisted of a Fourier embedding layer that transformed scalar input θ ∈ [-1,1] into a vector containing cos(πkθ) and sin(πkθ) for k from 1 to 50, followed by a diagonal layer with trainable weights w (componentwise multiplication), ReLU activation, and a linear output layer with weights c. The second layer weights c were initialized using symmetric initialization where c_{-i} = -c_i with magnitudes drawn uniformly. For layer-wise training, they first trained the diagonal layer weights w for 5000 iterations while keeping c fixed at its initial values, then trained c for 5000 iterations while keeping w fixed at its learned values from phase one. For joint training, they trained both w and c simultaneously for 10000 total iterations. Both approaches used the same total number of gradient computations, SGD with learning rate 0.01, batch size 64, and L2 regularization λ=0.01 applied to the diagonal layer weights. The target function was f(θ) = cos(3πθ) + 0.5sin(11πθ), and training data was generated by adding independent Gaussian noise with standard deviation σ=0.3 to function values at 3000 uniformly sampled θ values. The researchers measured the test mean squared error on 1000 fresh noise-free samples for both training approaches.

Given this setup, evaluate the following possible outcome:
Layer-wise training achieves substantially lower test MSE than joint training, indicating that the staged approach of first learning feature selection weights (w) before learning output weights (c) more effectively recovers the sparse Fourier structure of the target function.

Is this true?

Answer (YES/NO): NO